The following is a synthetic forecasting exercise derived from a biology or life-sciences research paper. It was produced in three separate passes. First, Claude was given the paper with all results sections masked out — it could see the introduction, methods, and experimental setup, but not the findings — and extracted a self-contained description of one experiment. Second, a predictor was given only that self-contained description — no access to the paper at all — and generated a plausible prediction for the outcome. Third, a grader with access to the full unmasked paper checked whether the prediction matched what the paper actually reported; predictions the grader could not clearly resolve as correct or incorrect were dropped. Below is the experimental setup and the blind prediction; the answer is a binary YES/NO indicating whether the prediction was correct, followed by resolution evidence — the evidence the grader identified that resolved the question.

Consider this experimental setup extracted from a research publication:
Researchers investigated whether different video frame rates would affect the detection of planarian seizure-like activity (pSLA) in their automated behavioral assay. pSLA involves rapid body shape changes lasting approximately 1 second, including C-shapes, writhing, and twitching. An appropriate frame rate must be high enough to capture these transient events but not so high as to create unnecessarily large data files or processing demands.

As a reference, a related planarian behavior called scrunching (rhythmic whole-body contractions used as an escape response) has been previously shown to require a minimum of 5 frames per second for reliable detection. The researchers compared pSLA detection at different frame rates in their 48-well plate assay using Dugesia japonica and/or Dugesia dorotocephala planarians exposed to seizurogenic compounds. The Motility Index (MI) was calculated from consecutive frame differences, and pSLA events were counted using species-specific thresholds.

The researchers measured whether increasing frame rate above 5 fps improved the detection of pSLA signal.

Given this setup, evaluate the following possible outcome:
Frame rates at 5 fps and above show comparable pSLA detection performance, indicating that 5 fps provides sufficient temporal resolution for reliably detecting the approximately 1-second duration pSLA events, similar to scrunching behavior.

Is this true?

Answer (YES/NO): YES